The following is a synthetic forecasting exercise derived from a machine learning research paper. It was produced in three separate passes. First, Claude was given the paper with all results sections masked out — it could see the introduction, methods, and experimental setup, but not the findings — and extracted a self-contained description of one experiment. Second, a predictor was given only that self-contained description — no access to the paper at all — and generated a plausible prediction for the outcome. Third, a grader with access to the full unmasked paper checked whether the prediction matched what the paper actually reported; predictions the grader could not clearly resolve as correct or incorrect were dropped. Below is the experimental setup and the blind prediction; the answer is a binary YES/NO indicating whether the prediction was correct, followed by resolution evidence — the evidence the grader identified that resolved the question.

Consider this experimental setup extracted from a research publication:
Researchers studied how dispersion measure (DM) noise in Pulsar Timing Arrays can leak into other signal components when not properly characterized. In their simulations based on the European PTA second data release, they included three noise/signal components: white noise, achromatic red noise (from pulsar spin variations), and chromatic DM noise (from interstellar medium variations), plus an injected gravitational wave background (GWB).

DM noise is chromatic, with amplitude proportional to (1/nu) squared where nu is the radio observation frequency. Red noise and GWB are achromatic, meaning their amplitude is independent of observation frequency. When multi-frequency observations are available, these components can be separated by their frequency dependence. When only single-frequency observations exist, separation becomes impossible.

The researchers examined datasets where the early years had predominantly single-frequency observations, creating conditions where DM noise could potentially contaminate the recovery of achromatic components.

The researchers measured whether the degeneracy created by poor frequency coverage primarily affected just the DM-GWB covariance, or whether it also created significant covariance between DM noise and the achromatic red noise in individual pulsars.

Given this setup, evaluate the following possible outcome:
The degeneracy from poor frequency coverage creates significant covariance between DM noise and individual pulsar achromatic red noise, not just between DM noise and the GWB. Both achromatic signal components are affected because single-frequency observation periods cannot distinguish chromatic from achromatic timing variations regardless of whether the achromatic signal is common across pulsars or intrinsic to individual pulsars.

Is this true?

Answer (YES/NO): YES